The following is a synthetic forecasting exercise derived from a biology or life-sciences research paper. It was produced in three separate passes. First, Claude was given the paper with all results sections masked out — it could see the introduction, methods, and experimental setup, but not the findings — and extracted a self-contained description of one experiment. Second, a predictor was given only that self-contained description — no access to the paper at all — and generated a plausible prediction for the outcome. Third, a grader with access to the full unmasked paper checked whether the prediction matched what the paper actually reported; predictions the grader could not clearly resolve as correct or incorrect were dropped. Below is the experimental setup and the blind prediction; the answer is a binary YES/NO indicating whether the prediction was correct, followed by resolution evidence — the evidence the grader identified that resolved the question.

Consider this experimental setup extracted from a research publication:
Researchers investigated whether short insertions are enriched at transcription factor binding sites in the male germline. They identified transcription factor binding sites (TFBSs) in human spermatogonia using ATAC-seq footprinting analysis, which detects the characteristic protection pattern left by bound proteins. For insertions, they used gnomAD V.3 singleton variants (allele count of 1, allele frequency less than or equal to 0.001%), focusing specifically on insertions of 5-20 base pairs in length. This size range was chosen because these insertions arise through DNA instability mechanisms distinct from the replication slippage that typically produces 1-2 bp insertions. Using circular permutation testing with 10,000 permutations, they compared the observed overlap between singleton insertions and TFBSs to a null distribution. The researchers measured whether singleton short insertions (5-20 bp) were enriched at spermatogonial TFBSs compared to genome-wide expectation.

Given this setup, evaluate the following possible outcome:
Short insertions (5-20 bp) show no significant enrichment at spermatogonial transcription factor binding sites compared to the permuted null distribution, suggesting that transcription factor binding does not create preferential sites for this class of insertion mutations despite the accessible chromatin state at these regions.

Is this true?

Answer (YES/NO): NO